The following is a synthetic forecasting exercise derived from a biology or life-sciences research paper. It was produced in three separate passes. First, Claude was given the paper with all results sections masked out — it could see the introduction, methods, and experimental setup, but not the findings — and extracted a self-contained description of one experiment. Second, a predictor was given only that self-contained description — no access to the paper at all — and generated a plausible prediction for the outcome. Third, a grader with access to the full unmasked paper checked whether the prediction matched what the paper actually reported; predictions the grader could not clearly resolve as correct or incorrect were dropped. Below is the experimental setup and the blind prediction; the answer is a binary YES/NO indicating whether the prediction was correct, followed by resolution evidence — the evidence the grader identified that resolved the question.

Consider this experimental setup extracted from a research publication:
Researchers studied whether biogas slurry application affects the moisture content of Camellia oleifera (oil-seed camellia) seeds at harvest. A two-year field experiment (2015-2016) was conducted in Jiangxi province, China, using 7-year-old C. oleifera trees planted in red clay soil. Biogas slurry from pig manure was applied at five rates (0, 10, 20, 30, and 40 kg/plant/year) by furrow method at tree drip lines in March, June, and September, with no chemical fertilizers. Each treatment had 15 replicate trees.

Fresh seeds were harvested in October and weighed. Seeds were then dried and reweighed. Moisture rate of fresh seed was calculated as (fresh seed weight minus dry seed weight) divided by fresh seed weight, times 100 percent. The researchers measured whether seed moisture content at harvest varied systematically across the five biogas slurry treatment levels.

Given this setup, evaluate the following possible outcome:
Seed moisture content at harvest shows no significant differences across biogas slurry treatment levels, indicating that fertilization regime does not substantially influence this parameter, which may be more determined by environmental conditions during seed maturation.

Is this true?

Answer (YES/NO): NO